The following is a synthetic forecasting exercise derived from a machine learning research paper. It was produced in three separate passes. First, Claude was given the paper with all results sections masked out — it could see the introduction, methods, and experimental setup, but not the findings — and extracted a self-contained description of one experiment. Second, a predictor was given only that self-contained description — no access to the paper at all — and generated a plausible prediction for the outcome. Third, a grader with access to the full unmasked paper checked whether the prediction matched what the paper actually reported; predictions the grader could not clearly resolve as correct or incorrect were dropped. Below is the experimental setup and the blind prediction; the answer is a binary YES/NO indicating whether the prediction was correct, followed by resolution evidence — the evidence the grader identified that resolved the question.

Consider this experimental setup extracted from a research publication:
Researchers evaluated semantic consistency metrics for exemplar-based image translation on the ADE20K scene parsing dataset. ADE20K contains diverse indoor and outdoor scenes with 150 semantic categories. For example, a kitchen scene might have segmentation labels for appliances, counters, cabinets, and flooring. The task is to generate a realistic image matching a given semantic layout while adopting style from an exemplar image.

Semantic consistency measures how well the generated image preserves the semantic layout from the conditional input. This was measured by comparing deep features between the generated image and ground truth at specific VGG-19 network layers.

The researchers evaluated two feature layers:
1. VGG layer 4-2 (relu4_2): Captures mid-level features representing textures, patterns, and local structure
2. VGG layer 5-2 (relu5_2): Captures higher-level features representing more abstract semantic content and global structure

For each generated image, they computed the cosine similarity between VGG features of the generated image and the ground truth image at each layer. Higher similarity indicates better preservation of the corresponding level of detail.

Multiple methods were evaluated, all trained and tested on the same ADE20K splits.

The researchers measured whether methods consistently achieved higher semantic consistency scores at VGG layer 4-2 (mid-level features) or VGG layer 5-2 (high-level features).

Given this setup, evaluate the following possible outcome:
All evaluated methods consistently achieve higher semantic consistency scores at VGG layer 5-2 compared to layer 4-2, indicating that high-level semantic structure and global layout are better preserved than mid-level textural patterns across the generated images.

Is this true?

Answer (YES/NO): NO